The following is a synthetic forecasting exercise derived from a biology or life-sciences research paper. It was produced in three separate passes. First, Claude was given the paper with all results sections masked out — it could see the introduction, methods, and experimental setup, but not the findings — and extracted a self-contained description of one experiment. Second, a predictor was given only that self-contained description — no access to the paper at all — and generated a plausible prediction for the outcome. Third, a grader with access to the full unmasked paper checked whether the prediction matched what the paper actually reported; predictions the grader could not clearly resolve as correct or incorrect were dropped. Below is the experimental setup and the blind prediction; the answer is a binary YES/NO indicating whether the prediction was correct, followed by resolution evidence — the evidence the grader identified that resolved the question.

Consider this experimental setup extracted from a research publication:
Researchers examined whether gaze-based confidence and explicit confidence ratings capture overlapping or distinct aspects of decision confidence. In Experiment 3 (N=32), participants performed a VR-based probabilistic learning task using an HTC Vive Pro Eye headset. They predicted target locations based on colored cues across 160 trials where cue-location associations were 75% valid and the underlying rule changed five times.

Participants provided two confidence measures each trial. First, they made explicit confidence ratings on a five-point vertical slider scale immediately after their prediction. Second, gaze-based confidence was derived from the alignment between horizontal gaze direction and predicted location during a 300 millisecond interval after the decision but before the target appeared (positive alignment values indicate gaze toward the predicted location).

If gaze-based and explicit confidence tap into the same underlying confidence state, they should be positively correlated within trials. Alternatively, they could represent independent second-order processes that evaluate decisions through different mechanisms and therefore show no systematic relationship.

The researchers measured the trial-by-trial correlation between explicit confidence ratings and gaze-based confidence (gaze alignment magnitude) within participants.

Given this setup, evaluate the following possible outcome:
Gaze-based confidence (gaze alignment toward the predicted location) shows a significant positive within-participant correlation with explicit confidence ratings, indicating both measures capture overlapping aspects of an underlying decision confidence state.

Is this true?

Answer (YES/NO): YES